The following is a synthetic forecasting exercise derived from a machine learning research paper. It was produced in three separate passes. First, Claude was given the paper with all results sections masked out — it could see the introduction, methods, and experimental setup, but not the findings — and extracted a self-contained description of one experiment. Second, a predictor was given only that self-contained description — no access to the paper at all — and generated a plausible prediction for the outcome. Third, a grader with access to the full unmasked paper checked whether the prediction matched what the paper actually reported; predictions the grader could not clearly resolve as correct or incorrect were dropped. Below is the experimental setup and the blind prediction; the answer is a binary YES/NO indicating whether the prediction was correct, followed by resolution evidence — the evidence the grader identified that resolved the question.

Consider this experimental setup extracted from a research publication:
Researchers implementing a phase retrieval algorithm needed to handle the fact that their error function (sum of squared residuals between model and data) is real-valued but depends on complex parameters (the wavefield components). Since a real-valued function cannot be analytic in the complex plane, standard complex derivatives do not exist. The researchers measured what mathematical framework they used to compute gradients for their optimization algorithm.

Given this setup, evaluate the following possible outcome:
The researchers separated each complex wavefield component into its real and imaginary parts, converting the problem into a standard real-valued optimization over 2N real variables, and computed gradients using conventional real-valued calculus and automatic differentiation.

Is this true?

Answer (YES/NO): NO